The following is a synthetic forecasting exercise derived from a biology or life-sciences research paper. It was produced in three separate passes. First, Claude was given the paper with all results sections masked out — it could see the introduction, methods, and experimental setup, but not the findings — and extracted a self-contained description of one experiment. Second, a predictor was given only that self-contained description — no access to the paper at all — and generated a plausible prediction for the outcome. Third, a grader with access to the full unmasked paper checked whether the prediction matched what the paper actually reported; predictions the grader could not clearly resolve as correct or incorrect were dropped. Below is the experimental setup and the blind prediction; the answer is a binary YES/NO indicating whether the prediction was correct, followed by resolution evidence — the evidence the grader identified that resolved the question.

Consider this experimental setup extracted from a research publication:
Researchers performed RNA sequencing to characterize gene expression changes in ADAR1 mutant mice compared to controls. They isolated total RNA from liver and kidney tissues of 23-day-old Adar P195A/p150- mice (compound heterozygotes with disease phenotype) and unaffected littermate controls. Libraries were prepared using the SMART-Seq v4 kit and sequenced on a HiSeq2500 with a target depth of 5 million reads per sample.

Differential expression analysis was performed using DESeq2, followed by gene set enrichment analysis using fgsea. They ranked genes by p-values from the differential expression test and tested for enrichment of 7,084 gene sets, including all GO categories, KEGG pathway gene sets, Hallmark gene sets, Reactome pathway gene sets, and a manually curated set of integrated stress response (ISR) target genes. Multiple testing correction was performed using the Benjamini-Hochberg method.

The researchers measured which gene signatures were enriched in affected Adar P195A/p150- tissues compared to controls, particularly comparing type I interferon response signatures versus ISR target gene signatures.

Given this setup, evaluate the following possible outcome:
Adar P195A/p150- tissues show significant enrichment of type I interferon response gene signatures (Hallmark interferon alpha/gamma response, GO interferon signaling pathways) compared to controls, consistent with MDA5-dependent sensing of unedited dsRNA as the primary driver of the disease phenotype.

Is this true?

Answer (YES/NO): YES